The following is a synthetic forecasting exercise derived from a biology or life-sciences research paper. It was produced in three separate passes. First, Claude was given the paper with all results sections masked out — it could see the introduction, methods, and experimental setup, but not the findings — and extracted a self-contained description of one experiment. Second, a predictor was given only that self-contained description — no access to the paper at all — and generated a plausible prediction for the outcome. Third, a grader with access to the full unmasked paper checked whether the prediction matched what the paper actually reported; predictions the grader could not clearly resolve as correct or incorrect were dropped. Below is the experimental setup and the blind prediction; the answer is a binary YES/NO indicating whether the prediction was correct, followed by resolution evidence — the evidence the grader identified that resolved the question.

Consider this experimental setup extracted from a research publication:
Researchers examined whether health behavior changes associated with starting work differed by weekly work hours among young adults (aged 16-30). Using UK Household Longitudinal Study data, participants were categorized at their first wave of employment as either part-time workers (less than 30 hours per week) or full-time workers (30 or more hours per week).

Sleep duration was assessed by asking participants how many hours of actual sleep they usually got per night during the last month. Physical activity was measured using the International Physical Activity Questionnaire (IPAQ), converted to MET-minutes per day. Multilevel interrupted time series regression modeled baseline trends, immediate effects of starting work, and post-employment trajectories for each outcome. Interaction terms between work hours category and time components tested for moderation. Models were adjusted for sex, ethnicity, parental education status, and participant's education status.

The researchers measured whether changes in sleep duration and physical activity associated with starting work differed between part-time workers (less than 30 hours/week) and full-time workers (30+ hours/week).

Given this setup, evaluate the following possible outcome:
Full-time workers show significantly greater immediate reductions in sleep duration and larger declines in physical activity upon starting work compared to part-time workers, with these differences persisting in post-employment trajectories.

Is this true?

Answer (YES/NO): NO